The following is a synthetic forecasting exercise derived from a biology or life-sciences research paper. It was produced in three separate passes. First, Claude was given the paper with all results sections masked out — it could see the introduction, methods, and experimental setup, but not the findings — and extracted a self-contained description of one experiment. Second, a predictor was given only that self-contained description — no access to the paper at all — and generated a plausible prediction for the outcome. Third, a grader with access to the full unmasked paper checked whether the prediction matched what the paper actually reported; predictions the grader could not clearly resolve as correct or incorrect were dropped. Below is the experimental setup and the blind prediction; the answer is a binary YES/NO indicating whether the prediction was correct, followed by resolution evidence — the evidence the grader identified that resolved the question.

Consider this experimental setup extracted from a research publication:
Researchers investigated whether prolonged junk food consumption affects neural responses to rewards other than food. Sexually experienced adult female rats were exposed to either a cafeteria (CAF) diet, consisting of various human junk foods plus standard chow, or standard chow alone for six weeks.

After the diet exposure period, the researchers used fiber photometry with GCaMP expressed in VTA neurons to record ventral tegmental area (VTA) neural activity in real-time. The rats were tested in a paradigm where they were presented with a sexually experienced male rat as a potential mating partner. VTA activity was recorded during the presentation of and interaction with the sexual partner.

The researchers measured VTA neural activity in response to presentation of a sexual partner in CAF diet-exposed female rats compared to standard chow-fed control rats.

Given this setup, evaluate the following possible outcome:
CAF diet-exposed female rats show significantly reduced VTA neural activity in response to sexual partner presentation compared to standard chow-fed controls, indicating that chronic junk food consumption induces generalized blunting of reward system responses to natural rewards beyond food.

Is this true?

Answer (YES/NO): NO